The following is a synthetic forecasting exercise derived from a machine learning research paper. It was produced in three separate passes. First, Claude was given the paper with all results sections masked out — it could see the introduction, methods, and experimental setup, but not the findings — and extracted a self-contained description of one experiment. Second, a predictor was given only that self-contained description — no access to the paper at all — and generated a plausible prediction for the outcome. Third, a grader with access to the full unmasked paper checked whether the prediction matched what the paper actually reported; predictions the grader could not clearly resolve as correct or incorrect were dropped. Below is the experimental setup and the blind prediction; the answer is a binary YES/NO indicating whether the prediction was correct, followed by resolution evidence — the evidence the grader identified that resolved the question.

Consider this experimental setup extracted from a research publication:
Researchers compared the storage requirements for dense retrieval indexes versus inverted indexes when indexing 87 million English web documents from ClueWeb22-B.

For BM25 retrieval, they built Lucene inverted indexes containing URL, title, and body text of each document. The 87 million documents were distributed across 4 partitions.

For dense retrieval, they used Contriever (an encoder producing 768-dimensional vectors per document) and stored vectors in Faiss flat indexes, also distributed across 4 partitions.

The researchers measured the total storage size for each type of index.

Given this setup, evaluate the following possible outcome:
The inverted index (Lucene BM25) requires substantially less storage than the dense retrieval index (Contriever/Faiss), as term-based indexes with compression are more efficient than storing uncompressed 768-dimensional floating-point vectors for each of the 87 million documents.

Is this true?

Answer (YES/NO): NO